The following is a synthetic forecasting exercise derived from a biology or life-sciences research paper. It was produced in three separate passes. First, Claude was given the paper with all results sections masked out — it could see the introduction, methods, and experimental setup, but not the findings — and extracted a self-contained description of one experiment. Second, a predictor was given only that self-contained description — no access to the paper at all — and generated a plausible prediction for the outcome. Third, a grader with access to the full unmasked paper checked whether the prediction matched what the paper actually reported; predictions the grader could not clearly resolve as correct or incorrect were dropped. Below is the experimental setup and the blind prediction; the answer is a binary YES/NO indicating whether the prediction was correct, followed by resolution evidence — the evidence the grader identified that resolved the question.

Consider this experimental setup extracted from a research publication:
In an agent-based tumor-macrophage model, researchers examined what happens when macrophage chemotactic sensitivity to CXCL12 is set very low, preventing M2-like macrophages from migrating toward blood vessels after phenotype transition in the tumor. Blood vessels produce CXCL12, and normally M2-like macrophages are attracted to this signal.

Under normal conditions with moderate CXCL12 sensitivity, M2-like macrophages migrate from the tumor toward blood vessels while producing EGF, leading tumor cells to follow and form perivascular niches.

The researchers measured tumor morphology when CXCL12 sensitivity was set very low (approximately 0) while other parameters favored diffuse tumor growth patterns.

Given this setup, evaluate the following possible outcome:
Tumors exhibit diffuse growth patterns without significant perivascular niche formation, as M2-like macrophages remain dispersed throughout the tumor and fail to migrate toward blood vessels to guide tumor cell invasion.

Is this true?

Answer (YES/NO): NO